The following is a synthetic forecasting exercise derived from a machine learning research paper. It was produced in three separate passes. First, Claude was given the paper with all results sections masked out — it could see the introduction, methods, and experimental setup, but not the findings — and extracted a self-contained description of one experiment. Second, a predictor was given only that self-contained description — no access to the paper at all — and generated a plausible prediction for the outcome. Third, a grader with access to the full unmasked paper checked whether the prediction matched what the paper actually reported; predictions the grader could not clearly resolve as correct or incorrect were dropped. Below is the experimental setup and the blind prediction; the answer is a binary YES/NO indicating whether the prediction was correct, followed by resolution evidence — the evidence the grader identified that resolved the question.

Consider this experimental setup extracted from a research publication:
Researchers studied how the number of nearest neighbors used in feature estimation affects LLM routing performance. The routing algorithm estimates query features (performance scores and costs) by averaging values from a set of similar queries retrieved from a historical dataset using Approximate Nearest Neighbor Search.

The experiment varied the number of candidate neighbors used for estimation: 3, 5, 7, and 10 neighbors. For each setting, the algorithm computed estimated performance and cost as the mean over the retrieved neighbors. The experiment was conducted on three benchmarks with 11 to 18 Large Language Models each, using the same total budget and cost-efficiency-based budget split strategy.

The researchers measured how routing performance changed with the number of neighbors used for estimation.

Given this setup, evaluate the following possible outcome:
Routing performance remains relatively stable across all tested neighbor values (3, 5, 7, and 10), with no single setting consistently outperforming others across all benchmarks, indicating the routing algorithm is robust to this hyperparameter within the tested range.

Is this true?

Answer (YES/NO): NO